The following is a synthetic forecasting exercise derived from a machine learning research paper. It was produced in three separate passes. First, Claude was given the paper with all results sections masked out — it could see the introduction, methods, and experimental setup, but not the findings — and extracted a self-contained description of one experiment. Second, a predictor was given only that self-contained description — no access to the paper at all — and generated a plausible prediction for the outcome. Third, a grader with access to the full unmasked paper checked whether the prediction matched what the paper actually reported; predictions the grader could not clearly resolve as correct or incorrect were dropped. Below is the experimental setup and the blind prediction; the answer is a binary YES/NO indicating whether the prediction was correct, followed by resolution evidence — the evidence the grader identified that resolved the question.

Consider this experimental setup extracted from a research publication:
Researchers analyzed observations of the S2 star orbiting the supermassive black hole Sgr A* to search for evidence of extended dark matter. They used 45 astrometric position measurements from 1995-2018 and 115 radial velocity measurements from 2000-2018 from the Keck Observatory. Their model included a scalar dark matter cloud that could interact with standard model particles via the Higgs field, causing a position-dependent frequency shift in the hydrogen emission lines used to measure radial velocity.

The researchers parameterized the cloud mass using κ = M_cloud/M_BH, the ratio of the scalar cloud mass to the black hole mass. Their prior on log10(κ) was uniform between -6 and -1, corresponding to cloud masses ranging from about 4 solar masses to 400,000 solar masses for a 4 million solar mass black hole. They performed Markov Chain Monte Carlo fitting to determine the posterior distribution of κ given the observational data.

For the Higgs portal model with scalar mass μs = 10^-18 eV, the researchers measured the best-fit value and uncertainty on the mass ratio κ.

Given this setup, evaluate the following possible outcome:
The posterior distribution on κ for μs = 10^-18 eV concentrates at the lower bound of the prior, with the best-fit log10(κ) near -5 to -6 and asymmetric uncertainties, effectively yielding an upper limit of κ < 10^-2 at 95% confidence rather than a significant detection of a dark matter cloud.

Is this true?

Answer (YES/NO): NO